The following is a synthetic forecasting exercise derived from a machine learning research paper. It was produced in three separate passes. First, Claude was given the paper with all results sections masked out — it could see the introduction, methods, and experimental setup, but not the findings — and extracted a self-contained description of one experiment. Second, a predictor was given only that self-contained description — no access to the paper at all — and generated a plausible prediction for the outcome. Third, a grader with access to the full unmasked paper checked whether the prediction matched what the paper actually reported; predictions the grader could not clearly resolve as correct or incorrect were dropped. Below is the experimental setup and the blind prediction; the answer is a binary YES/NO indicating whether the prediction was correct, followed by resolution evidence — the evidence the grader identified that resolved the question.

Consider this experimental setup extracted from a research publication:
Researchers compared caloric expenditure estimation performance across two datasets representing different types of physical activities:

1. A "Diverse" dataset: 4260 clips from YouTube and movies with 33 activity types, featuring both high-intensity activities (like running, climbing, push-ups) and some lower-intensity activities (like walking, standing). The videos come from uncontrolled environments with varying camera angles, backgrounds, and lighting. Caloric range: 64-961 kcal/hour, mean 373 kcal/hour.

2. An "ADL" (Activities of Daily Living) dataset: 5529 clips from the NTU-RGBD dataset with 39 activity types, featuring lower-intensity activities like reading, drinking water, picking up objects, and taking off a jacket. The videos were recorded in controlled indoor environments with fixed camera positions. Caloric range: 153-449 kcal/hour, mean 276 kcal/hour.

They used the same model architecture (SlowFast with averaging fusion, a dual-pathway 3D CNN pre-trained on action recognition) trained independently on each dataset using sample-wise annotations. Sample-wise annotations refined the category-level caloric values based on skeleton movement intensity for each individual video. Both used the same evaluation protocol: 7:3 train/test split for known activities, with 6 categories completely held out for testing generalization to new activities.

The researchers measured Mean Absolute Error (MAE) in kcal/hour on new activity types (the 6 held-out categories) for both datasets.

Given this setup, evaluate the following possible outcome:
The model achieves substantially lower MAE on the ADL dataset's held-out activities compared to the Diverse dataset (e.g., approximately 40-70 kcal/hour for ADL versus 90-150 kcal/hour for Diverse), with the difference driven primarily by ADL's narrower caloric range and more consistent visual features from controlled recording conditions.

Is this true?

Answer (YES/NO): NO